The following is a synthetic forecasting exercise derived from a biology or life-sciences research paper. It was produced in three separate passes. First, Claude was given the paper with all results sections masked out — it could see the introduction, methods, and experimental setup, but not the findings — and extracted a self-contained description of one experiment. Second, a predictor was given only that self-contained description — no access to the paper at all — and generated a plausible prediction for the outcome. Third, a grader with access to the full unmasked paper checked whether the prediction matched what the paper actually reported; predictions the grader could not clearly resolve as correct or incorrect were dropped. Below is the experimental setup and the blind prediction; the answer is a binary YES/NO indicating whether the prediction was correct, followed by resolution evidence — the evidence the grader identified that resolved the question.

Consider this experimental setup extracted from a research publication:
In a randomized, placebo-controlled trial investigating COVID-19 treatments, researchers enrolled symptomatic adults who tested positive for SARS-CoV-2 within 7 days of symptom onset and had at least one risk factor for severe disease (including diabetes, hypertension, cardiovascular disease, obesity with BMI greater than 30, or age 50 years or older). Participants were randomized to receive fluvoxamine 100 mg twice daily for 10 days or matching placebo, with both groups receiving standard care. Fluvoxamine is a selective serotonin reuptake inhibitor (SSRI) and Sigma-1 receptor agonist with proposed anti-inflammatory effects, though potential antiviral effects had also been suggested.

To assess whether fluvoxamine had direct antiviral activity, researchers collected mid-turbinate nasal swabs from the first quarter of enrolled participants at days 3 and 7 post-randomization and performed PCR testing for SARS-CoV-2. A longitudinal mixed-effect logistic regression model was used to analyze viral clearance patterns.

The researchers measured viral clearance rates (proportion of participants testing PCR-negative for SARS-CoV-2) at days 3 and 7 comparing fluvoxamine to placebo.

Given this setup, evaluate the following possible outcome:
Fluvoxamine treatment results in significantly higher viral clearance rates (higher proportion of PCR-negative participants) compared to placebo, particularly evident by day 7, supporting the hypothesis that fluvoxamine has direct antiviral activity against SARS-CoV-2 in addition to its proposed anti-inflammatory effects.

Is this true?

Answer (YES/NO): NO